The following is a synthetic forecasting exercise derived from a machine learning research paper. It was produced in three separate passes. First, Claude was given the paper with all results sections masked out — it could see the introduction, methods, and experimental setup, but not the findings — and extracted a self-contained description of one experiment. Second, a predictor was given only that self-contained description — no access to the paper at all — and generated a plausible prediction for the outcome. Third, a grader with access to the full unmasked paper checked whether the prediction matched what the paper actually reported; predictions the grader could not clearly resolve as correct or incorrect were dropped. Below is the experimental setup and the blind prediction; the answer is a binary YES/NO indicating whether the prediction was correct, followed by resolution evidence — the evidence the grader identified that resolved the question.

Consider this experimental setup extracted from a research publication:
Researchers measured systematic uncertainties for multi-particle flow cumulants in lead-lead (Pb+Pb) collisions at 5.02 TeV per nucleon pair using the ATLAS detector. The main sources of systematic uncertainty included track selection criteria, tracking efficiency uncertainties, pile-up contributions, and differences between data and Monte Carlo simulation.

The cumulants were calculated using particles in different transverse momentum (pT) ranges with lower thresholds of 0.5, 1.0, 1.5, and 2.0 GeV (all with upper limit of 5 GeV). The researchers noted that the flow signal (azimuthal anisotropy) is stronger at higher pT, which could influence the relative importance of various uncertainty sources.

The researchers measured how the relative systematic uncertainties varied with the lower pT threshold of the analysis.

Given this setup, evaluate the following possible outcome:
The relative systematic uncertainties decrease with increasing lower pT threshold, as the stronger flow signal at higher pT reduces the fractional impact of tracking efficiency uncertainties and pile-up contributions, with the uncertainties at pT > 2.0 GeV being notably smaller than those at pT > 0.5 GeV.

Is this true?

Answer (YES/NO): YES